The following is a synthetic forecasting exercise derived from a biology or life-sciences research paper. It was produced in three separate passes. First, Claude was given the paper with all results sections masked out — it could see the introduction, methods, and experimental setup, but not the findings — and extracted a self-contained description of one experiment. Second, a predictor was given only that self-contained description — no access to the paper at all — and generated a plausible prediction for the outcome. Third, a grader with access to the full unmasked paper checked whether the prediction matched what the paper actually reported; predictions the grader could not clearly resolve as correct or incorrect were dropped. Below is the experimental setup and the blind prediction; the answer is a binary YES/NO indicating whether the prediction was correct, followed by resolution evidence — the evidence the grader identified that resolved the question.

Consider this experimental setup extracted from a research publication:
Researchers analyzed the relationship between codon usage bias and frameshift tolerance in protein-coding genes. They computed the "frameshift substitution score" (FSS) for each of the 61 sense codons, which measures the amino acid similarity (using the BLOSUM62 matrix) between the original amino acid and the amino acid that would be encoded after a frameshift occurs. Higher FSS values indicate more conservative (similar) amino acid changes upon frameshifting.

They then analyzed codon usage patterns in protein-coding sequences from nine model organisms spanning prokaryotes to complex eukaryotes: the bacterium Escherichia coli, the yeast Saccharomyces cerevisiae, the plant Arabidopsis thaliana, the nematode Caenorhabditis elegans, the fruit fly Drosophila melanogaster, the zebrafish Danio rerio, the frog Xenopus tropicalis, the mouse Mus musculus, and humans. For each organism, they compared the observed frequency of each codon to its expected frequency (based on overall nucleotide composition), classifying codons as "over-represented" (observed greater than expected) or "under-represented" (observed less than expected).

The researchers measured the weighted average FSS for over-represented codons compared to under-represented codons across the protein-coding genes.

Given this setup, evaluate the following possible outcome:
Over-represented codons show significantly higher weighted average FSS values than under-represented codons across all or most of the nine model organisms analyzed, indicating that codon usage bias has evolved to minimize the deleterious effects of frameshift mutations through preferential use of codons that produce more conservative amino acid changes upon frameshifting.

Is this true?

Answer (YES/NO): NO